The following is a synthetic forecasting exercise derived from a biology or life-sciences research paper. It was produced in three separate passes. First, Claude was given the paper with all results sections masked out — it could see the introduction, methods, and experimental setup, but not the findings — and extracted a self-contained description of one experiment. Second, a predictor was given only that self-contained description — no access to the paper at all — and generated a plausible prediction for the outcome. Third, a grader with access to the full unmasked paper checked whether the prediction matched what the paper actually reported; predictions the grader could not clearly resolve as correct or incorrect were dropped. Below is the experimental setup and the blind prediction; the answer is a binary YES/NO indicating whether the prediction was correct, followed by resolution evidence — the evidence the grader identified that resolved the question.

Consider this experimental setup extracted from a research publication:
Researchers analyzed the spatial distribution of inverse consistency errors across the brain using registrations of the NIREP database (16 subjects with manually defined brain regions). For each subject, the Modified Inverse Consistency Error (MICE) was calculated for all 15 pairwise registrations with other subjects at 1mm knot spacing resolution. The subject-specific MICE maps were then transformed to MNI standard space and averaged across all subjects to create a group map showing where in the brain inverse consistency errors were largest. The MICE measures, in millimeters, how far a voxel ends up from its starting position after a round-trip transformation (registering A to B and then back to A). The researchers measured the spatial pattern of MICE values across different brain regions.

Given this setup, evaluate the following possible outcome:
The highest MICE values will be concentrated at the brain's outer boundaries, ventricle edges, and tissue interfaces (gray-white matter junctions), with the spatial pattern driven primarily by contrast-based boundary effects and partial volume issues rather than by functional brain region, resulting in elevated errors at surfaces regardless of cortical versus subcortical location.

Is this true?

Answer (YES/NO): NO